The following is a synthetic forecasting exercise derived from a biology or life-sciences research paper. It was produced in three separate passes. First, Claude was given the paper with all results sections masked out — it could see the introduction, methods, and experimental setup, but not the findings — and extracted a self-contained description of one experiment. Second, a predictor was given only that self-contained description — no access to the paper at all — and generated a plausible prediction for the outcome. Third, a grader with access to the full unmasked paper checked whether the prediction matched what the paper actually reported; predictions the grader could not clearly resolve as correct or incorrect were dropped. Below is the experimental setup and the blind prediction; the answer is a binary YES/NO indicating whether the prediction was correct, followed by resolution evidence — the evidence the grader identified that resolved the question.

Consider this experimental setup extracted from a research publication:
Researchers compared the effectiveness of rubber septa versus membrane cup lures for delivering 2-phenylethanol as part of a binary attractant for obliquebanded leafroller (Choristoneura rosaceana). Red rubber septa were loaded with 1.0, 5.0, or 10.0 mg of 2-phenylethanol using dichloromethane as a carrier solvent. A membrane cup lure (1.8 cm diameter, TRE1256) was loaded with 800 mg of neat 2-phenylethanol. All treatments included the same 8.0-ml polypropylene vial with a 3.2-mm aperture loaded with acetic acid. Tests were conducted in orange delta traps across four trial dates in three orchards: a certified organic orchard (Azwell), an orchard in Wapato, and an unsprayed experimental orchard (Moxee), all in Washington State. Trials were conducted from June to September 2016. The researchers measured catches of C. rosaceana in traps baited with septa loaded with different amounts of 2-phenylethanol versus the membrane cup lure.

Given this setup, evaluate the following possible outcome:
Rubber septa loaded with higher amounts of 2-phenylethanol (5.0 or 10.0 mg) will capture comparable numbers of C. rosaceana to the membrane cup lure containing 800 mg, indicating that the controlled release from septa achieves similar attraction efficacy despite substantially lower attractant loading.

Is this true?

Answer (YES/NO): YES